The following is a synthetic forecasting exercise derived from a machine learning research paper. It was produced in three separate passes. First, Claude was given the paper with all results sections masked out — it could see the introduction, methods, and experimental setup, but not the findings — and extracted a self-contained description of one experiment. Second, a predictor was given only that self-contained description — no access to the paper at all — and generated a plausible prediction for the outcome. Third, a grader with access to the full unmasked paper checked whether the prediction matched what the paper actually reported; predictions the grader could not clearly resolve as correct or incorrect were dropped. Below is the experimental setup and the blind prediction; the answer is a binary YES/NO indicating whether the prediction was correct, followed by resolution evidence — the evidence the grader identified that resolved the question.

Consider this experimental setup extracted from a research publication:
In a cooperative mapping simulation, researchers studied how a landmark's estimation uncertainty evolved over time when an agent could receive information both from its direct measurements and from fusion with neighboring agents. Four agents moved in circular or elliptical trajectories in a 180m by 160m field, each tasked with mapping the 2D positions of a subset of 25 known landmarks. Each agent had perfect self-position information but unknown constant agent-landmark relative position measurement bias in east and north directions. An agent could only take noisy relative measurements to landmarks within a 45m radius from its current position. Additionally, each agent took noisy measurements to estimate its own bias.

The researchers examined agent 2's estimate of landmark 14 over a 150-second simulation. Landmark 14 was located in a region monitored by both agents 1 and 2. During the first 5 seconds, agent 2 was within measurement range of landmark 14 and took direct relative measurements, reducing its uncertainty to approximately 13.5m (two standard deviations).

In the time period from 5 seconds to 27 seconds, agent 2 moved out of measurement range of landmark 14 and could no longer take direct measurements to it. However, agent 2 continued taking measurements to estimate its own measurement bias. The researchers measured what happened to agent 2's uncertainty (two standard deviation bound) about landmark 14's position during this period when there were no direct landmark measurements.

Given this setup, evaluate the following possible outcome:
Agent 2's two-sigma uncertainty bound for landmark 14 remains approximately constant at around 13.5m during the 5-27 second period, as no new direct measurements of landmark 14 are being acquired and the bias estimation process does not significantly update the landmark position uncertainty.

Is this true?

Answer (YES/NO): NO